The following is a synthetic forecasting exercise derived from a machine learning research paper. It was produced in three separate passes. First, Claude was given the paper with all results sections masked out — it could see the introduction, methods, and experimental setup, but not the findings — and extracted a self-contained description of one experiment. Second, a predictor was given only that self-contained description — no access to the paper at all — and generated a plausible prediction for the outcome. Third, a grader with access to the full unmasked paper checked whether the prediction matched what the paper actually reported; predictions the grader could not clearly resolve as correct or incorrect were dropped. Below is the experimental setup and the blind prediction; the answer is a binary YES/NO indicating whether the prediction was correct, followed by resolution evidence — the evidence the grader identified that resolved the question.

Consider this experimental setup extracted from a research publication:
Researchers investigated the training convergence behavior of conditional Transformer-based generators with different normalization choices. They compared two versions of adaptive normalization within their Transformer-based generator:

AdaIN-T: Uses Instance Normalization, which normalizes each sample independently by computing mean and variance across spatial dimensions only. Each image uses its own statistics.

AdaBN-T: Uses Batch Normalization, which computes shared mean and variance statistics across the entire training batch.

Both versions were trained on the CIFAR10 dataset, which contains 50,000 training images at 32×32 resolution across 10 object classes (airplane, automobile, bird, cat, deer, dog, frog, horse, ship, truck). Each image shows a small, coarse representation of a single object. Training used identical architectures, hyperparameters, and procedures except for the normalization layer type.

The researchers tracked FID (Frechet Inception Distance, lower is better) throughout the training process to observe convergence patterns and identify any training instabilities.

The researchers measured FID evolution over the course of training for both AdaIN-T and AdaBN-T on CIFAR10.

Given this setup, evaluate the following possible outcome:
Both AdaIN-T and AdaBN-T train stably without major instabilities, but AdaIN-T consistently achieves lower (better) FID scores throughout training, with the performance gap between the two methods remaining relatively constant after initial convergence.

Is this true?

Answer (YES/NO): NO